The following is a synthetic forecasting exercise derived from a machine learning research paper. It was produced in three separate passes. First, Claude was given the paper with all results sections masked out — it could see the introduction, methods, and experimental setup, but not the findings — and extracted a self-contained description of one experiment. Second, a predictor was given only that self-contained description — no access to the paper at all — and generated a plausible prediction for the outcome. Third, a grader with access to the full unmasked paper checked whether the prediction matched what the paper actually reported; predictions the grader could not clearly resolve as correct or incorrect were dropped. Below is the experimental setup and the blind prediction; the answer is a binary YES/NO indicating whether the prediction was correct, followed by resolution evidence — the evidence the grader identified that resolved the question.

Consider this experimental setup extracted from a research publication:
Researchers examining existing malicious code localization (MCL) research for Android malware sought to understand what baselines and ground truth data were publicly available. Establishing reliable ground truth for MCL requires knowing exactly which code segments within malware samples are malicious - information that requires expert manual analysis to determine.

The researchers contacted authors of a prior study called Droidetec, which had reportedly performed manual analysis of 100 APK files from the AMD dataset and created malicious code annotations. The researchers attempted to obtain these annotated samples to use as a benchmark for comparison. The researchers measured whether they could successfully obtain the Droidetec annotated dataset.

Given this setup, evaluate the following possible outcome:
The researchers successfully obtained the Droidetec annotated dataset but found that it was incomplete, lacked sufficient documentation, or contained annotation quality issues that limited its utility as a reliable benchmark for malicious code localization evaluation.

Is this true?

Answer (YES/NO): NO